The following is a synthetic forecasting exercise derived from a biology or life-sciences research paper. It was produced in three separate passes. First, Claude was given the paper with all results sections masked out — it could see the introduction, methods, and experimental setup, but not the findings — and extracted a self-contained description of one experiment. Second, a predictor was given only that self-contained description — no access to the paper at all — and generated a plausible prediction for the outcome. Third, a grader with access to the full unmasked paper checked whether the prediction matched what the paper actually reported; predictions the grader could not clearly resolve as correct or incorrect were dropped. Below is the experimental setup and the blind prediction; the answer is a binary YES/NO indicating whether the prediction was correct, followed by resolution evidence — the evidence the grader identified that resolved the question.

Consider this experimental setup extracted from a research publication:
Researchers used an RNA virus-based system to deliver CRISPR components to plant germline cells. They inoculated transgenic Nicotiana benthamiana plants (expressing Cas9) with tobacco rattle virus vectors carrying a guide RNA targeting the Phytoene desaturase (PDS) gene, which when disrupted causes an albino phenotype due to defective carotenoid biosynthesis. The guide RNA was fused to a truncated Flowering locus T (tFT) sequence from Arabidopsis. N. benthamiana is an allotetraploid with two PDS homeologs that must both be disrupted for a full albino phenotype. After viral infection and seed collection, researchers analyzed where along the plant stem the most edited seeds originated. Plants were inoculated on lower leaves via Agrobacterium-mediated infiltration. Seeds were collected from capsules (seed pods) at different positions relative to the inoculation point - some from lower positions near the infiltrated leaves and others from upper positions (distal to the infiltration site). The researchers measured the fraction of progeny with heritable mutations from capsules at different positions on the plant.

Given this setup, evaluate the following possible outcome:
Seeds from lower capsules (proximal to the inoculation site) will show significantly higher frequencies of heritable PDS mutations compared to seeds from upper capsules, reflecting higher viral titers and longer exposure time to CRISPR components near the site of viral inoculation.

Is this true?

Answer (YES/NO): NO